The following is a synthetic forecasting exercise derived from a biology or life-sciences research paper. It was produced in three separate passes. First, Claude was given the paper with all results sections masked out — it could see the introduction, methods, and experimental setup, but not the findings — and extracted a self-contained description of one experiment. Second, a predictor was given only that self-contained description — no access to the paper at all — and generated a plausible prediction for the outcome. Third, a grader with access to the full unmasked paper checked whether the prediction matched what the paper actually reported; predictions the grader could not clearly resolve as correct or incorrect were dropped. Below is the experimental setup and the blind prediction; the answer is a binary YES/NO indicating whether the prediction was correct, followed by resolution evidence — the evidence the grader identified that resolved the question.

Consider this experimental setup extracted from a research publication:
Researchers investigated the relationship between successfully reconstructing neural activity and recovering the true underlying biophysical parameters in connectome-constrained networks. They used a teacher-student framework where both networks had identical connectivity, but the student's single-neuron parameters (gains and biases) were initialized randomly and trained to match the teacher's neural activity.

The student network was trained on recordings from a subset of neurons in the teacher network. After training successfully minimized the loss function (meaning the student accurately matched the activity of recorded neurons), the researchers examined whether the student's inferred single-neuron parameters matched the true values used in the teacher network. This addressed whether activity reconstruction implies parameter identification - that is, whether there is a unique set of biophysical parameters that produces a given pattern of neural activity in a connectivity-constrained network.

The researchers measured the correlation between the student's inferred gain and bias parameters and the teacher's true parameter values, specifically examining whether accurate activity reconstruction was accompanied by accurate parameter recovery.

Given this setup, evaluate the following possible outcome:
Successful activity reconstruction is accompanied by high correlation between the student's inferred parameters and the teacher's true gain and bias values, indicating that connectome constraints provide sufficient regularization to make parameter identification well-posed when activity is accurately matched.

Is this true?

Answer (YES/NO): NO